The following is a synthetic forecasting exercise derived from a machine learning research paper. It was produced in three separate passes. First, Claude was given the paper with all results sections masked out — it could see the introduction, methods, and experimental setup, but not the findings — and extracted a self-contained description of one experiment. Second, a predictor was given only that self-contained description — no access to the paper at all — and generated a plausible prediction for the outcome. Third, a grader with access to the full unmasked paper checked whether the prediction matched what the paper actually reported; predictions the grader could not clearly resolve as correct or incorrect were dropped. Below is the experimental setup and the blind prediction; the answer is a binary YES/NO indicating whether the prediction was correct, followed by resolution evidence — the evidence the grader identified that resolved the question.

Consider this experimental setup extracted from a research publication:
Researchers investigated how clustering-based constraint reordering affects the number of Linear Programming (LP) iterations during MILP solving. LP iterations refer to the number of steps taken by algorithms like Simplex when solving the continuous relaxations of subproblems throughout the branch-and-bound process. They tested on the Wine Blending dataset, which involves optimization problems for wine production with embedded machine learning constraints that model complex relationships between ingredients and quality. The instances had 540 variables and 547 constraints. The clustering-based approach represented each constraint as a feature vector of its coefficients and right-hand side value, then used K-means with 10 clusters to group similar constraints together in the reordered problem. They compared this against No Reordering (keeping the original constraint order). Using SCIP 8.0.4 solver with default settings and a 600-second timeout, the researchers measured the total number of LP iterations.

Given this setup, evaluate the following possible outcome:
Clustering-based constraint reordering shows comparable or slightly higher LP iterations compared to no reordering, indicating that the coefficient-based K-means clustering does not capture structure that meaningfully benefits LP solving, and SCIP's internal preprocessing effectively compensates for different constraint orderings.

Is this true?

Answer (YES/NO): NO